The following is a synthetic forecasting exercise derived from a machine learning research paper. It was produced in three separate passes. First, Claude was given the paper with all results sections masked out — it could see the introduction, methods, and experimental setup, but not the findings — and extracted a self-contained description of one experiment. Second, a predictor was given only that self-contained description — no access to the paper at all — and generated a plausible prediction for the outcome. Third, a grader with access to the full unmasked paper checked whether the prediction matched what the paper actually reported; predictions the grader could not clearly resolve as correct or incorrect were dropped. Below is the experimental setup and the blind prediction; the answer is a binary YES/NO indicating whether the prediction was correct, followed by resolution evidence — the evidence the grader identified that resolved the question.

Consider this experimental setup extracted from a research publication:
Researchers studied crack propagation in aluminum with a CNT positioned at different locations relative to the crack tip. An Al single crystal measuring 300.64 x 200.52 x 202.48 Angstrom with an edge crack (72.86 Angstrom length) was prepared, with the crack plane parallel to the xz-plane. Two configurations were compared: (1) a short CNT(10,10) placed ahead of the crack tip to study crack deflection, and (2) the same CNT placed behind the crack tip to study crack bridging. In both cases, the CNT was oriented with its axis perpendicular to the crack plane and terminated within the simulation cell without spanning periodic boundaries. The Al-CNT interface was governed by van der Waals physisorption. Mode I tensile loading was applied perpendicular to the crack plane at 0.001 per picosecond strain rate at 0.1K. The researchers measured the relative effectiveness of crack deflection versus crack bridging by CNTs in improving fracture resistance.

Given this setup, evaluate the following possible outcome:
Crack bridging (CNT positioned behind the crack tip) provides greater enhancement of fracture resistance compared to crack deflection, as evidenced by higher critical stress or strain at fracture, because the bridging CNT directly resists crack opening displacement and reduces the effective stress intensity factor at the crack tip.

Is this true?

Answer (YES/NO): NO